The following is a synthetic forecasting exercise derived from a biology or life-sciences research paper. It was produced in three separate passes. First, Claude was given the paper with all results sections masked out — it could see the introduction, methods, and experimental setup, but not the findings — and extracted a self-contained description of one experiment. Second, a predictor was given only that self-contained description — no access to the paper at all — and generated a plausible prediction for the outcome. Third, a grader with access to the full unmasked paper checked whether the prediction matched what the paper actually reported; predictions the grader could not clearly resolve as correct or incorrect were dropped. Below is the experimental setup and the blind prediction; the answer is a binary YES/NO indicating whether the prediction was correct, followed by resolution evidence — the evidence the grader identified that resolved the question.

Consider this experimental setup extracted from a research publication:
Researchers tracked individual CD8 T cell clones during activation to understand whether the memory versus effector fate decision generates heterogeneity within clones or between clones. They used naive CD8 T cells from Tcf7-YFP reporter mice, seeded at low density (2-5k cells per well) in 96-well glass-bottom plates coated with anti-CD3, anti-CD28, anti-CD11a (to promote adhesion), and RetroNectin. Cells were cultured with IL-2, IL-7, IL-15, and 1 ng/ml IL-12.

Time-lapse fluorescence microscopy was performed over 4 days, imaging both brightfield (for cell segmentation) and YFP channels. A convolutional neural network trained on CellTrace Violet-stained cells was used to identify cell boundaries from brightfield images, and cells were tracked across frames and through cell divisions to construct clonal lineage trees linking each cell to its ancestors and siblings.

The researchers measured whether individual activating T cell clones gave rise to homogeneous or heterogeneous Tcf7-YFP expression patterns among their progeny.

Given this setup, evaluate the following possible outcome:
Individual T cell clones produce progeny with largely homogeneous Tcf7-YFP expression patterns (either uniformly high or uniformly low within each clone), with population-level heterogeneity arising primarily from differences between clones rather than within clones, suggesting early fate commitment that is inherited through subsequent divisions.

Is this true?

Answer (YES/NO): NO